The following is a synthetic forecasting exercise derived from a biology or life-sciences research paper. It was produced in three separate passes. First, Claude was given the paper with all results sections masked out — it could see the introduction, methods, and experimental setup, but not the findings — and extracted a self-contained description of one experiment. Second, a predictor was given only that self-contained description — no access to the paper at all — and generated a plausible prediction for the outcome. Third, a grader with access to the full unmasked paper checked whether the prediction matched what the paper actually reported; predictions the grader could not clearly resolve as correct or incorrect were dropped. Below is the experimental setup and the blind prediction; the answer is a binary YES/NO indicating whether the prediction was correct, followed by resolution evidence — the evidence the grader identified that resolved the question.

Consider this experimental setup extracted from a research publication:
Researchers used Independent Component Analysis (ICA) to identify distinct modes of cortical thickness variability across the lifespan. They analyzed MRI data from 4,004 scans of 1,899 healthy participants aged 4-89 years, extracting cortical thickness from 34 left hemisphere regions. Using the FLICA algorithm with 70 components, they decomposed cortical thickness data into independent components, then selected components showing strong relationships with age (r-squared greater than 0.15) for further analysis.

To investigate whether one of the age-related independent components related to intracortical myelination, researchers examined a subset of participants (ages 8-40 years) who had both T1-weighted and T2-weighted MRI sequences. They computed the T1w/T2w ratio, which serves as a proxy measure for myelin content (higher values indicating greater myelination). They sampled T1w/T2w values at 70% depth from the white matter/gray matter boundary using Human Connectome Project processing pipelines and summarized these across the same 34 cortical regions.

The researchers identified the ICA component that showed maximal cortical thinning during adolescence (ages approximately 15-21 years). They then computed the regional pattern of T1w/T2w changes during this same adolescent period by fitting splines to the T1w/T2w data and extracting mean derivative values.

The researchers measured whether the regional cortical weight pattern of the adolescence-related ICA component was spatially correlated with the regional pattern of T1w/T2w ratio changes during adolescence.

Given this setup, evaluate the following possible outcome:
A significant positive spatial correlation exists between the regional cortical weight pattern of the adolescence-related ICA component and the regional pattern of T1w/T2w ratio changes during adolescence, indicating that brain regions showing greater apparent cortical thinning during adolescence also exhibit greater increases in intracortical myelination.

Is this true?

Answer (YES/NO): YES